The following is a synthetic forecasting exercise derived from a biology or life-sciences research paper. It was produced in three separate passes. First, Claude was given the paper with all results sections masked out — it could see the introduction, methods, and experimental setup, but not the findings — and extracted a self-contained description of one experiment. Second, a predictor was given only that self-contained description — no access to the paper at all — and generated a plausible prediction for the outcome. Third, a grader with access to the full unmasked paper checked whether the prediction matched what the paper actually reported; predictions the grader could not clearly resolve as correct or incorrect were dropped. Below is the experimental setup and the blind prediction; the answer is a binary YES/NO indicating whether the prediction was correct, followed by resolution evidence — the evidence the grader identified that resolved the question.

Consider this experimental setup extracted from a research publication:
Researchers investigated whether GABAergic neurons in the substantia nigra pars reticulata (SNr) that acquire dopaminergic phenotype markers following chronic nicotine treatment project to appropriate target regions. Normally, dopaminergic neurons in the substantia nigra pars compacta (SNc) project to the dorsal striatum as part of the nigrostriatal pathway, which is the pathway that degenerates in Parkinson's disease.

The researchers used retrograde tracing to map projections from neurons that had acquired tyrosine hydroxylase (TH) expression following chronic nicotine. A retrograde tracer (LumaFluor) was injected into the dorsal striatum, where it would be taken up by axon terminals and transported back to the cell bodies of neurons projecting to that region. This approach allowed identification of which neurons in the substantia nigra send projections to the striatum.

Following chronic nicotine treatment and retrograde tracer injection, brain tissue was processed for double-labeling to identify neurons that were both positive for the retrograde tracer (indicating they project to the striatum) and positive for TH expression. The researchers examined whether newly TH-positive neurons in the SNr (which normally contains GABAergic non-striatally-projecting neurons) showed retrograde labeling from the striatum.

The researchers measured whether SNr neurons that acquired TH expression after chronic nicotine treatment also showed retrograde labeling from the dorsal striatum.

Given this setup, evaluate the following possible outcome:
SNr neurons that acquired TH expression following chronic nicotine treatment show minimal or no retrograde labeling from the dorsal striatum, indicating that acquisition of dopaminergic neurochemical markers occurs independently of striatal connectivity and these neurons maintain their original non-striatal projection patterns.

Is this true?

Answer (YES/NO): NO